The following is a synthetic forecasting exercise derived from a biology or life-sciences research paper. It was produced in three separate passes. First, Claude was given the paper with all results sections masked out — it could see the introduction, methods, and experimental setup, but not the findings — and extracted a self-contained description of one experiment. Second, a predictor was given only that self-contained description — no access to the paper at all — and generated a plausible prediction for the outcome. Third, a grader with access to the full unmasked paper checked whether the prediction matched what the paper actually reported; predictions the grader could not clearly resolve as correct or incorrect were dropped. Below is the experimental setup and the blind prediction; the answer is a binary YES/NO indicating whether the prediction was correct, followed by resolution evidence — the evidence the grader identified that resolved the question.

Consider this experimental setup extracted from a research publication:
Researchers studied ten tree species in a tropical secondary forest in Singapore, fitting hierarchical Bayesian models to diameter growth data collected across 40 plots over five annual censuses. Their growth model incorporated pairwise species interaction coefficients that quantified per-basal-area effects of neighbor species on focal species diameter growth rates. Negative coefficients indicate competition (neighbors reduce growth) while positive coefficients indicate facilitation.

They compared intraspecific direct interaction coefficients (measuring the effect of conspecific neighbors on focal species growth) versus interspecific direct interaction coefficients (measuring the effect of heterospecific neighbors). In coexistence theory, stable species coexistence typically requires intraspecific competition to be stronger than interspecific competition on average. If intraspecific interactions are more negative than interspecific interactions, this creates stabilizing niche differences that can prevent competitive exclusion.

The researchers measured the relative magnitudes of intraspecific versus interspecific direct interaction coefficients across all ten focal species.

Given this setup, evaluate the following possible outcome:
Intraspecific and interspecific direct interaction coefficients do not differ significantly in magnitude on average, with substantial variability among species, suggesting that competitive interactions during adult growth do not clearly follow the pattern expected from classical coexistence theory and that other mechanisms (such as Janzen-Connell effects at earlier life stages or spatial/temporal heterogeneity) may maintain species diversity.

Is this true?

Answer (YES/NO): NO